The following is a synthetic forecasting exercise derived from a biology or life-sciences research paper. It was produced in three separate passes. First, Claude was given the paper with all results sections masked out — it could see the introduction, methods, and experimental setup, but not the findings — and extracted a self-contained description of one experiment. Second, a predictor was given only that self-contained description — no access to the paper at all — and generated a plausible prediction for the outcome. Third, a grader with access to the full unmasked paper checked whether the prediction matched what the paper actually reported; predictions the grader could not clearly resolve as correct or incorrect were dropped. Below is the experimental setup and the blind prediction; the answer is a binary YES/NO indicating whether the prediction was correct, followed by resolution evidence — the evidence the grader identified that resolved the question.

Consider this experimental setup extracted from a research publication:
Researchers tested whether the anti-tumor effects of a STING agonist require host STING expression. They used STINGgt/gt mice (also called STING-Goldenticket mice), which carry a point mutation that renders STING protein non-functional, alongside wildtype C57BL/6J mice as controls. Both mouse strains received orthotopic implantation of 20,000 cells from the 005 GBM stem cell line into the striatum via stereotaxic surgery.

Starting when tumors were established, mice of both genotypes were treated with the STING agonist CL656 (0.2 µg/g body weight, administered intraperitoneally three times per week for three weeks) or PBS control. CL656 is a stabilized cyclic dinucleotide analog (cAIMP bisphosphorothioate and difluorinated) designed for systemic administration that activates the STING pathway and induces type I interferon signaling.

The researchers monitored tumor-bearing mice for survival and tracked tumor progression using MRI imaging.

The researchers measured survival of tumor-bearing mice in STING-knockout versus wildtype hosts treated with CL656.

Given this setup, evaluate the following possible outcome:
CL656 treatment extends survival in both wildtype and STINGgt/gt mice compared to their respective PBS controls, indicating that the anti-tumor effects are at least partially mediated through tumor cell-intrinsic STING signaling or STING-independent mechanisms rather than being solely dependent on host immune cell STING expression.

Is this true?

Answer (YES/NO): NO